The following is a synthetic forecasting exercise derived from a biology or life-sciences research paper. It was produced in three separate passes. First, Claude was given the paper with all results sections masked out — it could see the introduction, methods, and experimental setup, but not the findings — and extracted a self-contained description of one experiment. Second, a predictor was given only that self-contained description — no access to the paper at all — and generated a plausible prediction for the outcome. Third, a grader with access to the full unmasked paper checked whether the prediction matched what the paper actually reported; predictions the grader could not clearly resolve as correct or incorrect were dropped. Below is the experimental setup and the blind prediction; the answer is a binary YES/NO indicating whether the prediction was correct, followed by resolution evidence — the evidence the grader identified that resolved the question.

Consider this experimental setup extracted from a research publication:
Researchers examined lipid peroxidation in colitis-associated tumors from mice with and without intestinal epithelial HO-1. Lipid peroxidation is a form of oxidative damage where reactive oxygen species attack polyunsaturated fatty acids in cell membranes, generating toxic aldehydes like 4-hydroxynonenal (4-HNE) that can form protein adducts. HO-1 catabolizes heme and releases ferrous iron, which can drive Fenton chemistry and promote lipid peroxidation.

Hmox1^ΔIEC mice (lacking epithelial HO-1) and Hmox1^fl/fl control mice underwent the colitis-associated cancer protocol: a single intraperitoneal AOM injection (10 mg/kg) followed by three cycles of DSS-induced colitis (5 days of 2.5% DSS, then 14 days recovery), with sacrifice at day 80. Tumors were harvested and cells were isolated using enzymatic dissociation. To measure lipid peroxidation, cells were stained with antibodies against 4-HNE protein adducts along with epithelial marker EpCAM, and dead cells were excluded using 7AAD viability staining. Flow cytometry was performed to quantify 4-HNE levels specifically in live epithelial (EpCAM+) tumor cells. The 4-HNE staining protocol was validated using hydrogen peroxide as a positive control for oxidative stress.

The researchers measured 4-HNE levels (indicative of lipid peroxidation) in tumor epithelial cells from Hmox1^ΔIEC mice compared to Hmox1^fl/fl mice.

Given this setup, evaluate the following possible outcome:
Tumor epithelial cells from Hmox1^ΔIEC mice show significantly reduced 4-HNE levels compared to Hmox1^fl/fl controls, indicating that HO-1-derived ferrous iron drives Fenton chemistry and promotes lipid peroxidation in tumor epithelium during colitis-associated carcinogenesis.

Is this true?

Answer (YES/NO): YES